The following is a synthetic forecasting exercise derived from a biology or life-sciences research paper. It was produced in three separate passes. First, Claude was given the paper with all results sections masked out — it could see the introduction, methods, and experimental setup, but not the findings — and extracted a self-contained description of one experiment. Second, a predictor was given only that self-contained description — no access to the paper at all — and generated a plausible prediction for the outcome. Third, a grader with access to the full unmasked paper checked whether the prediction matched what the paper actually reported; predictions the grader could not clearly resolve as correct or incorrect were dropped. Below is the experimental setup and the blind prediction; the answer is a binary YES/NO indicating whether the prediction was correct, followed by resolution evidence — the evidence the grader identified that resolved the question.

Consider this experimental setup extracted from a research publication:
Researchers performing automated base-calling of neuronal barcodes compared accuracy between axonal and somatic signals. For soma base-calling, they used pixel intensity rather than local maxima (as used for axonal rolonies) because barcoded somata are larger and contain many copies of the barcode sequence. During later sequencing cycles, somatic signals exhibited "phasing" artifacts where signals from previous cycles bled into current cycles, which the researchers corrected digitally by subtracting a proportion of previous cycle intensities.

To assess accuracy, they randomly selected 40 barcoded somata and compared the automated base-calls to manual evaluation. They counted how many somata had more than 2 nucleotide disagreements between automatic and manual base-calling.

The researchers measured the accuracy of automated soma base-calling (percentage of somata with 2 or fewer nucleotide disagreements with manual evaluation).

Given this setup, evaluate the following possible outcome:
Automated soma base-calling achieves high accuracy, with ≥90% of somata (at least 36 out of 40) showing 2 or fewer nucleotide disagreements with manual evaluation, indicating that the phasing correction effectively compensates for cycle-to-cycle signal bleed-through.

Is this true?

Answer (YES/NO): NO